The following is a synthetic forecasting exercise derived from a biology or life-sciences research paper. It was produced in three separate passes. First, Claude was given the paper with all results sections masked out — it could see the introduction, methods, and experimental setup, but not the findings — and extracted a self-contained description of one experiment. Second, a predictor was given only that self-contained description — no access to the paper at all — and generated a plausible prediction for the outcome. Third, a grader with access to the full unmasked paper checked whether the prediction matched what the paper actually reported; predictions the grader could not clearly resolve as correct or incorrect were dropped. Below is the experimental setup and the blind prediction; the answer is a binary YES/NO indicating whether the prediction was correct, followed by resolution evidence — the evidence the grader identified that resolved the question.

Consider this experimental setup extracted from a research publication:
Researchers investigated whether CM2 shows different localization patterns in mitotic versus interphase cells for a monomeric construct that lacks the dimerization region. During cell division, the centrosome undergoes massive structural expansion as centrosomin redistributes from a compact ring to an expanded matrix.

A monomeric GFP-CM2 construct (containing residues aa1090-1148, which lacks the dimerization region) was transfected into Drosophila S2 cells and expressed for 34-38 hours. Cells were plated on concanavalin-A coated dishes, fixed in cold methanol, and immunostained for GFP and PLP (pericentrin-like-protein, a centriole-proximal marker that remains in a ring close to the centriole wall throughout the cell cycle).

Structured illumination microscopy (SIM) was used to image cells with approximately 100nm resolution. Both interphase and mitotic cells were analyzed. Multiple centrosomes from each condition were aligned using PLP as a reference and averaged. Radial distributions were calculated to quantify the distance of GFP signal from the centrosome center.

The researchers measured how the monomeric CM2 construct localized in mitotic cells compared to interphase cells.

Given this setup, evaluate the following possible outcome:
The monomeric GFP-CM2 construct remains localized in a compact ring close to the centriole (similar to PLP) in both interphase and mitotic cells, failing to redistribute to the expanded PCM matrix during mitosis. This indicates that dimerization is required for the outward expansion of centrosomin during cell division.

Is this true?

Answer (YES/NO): NO